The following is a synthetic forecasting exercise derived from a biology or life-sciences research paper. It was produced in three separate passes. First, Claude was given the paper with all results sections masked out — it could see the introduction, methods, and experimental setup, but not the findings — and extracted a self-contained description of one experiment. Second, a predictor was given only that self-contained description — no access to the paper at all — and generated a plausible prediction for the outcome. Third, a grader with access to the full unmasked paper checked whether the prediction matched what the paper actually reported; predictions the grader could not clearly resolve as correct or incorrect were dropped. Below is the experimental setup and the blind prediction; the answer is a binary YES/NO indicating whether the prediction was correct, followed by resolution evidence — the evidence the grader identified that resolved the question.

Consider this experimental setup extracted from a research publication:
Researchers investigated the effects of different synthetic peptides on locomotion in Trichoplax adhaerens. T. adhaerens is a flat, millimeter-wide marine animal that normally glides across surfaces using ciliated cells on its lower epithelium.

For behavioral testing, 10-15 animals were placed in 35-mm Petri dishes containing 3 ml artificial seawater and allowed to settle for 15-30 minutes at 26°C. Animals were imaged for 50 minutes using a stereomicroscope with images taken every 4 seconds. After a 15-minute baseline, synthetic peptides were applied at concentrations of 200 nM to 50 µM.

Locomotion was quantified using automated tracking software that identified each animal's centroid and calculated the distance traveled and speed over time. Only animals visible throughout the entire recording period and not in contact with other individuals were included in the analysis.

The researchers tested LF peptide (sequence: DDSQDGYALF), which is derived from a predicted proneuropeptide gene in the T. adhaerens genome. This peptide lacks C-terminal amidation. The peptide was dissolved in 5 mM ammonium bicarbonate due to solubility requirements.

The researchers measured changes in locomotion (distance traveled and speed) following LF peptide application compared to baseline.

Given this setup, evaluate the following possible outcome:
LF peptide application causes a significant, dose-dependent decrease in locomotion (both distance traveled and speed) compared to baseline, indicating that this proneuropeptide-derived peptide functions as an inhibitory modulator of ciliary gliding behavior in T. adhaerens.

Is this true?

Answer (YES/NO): NO